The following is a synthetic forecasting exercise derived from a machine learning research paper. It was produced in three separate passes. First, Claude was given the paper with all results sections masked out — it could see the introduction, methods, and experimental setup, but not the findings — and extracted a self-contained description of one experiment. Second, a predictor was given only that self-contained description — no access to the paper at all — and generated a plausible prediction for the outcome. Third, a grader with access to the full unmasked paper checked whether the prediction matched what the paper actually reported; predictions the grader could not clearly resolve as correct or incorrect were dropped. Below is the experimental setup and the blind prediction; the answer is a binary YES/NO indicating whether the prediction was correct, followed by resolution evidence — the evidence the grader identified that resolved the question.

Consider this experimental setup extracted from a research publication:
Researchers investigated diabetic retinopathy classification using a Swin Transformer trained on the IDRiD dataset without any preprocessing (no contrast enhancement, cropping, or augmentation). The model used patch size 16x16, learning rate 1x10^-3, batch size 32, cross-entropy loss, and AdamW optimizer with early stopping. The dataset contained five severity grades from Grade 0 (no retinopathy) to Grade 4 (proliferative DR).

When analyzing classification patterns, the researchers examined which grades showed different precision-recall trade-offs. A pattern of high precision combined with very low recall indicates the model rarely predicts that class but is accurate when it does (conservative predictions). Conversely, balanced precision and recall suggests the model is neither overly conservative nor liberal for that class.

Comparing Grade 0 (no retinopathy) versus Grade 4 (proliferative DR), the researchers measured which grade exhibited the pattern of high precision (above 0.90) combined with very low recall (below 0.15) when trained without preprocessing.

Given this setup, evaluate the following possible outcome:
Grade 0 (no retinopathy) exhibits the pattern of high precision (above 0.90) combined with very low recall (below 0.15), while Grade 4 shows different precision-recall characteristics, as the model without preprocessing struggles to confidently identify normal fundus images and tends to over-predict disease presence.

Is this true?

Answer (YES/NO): NO